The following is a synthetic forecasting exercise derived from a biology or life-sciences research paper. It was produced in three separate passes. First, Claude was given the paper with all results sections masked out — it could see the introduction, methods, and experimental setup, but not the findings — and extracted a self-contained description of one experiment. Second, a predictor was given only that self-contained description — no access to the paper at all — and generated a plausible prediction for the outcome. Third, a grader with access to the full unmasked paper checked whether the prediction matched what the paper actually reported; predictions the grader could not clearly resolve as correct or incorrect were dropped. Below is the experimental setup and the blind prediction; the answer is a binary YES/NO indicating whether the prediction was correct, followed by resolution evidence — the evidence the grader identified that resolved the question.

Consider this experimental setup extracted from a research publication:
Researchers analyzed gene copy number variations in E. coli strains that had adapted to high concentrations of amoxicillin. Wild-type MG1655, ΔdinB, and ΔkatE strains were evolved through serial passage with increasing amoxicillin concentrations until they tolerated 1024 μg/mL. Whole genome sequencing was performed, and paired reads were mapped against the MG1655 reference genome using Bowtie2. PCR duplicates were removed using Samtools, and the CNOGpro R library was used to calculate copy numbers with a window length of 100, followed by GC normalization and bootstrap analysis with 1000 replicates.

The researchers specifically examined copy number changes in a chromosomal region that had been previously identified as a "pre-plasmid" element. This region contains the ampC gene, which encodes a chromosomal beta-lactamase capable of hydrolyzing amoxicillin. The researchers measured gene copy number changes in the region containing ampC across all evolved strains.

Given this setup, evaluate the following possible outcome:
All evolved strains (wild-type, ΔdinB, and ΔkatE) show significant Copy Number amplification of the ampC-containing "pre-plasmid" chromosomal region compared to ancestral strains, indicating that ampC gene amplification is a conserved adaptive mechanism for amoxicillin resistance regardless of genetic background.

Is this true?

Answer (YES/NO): YES